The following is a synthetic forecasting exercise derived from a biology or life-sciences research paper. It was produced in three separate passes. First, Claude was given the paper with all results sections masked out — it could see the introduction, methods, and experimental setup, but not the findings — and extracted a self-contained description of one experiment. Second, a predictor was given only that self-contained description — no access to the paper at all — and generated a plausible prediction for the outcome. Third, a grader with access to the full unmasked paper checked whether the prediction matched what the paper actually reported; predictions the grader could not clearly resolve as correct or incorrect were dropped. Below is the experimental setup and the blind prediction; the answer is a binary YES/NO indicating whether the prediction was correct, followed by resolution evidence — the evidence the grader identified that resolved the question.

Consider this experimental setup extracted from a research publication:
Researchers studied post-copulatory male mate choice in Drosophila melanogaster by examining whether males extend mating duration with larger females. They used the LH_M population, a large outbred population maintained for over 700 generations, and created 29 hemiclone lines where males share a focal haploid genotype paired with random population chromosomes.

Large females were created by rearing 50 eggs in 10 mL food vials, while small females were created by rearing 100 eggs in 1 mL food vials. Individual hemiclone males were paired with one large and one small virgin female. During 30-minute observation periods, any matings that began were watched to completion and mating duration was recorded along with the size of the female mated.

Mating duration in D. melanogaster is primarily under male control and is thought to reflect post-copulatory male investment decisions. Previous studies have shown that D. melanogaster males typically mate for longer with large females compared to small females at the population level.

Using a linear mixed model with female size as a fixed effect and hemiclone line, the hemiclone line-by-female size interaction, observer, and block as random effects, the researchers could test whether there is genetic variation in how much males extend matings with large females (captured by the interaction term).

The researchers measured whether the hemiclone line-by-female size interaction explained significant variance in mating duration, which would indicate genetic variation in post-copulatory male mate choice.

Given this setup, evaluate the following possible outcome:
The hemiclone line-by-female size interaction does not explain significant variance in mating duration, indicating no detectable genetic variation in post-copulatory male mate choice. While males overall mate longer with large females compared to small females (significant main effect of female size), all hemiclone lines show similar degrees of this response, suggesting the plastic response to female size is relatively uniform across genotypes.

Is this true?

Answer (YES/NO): NO